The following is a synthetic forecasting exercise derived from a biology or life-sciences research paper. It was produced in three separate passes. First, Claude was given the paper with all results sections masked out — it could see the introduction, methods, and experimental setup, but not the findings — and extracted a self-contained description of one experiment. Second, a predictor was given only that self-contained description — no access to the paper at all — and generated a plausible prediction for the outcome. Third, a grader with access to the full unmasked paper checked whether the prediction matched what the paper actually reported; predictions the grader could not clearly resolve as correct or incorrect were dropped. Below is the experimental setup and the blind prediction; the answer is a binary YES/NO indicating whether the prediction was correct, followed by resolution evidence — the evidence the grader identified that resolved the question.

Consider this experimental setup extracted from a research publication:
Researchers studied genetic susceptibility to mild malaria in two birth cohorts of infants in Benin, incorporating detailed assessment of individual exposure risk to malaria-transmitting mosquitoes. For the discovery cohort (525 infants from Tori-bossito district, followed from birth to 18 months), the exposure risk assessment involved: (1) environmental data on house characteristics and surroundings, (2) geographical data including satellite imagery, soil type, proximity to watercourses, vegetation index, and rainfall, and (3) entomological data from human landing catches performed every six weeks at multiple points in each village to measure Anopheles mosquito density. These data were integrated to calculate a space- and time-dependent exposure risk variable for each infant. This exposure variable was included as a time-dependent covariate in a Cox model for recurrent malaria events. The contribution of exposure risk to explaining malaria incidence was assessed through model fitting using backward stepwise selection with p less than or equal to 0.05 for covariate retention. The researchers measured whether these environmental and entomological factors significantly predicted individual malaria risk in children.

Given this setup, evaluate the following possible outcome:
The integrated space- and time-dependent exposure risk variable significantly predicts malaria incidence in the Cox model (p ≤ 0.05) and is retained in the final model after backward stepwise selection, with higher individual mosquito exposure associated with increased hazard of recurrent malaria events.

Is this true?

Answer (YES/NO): YES